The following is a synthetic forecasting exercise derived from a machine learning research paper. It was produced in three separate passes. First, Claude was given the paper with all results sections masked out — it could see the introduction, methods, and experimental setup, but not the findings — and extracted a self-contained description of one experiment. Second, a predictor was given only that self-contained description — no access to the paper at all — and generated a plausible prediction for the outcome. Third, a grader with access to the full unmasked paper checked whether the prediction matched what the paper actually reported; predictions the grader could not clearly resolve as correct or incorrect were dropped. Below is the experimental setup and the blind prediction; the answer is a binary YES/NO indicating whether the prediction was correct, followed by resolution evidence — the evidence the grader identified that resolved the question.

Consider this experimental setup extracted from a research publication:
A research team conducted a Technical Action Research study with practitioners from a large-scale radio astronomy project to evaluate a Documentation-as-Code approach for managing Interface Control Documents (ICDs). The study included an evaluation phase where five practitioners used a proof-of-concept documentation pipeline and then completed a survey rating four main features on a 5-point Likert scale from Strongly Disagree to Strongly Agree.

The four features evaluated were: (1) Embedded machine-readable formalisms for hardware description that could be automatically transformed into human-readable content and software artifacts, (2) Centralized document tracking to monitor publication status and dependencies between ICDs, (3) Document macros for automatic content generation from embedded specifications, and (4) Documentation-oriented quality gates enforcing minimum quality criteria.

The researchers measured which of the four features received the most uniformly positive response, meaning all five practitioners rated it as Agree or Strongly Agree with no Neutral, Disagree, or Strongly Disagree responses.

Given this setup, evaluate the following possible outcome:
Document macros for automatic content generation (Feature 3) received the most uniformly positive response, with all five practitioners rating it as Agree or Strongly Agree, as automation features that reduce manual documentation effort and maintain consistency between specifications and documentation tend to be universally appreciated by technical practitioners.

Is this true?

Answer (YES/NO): NO